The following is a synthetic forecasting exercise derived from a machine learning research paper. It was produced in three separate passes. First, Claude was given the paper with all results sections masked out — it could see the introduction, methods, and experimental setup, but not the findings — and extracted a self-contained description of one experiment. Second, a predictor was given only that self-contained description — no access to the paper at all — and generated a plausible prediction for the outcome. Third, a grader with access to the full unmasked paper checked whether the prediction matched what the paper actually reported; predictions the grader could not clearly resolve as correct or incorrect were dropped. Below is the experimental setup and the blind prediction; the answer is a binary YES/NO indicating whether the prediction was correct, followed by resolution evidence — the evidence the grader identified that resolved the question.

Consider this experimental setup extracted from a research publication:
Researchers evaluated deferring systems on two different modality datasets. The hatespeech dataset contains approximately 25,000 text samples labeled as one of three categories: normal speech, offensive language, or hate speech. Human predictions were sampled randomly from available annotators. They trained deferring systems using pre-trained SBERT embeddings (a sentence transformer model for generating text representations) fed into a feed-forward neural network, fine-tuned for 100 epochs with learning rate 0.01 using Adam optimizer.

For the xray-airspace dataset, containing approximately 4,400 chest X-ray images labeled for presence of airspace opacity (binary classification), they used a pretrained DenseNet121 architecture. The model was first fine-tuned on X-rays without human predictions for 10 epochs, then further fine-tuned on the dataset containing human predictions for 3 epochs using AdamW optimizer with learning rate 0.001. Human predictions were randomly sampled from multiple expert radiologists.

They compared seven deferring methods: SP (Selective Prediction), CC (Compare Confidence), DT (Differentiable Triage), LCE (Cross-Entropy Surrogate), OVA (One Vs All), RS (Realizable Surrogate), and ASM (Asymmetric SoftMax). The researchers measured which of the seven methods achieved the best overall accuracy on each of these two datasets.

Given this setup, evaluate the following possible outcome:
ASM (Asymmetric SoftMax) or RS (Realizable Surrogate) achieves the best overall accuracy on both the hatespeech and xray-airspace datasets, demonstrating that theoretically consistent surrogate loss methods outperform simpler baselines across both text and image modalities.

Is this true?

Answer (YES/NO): YES